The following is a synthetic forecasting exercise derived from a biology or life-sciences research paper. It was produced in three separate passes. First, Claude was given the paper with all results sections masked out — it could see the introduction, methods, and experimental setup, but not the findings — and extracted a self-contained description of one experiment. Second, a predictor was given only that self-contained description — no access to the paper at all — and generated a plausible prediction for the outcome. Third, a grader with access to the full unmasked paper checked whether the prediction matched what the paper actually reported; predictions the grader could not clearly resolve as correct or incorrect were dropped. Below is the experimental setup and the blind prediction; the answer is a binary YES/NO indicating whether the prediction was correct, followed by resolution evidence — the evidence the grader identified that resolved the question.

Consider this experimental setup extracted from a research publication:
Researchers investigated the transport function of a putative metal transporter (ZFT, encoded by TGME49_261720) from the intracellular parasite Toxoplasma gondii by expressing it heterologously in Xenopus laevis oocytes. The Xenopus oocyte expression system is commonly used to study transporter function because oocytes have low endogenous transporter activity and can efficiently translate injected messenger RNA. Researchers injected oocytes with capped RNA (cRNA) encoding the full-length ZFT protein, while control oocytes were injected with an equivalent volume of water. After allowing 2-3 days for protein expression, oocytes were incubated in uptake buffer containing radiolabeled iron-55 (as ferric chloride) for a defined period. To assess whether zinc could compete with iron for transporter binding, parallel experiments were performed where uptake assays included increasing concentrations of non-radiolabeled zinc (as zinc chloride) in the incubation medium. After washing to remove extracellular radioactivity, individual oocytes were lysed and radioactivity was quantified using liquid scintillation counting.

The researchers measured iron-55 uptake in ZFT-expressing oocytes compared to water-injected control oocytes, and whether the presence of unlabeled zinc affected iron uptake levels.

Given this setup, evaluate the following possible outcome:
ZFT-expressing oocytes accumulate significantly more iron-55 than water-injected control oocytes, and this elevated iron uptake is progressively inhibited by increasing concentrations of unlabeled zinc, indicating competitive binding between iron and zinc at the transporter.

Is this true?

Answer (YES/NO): NO